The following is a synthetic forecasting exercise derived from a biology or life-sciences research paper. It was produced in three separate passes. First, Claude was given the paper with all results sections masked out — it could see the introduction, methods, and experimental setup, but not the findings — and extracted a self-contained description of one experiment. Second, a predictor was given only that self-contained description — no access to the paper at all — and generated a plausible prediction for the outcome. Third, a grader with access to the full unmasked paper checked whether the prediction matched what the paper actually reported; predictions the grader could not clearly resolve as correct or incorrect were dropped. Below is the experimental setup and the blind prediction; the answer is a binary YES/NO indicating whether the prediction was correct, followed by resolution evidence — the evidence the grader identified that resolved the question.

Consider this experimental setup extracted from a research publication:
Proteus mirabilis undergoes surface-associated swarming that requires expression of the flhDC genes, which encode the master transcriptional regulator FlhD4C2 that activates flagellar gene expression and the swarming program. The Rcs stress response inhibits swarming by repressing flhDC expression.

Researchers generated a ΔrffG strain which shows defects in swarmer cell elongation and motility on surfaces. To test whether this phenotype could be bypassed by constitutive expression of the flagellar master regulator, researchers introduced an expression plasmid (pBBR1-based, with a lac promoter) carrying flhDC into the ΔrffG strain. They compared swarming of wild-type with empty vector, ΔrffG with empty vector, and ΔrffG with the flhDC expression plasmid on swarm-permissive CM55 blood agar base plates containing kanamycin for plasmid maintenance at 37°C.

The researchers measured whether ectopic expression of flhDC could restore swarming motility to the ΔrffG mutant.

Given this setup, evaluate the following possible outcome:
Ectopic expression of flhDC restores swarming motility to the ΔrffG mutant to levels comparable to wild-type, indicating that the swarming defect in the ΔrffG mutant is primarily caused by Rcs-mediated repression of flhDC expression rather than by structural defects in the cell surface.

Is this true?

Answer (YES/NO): YES